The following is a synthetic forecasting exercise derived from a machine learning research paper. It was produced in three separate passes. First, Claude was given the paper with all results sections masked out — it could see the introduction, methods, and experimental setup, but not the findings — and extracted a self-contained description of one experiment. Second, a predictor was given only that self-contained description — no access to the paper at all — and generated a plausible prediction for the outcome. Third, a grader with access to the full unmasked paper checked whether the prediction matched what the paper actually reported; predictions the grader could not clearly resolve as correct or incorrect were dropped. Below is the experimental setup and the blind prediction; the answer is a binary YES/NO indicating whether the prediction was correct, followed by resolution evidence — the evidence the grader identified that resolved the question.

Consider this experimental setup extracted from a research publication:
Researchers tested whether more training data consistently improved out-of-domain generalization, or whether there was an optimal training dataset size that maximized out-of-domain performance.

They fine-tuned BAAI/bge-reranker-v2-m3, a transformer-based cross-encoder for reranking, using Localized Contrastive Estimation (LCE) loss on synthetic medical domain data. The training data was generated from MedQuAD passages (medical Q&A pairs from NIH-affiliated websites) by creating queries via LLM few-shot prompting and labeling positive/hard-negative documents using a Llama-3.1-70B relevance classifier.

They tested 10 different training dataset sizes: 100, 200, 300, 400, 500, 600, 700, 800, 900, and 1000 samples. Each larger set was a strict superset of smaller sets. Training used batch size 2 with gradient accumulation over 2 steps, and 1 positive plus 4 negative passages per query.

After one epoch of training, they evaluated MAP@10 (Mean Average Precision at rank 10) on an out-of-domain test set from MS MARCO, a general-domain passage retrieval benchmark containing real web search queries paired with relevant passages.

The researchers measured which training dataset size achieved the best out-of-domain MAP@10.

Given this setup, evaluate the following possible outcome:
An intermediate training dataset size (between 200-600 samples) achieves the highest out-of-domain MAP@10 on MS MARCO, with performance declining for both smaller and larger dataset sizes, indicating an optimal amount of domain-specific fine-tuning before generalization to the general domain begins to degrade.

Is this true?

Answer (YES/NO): NO